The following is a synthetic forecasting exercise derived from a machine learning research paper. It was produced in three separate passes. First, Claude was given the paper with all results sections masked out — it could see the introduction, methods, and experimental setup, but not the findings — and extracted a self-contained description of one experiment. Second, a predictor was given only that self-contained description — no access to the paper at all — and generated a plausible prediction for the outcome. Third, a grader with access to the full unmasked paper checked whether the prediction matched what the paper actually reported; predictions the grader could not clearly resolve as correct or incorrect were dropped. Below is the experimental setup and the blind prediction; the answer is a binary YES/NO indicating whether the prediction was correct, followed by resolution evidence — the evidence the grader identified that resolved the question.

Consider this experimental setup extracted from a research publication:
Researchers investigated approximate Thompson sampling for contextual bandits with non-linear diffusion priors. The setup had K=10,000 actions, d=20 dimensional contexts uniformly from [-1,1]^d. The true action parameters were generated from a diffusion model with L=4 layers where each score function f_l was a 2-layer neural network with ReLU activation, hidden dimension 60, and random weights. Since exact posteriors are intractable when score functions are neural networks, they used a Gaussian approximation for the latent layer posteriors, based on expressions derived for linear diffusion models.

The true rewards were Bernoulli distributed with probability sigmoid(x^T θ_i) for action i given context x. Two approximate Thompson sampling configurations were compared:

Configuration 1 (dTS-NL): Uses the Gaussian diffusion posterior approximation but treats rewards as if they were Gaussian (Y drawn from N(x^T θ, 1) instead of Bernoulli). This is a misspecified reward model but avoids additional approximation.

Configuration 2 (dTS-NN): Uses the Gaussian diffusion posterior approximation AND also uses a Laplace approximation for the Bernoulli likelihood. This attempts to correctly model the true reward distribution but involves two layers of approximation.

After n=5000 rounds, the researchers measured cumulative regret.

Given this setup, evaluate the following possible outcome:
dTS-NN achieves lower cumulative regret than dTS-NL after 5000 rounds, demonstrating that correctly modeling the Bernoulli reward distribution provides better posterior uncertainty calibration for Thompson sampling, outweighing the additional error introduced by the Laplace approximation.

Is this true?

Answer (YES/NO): YES